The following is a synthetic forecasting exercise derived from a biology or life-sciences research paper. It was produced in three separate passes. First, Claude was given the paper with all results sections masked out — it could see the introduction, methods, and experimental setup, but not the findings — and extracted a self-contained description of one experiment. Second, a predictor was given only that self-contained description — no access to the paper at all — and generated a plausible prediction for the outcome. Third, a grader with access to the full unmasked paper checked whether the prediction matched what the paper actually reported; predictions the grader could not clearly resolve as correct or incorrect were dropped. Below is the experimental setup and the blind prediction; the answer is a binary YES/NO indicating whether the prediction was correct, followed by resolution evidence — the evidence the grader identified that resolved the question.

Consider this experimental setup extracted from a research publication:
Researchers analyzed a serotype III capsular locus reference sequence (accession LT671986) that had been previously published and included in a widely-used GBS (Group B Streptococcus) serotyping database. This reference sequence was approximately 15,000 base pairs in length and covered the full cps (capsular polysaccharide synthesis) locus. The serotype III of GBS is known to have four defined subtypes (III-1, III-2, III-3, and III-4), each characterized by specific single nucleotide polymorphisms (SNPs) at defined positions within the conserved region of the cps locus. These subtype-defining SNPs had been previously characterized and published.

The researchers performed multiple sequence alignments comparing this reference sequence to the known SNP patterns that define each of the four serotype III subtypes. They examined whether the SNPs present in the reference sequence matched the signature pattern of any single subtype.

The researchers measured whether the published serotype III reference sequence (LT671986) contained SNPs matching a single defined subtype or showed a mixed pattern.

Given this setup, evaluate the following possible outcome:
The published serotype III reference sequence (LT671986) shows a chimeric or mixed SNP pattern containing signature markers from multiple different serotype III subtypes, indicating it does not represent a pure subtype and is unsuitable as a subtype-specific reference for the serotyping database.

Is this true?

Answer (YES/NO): YES